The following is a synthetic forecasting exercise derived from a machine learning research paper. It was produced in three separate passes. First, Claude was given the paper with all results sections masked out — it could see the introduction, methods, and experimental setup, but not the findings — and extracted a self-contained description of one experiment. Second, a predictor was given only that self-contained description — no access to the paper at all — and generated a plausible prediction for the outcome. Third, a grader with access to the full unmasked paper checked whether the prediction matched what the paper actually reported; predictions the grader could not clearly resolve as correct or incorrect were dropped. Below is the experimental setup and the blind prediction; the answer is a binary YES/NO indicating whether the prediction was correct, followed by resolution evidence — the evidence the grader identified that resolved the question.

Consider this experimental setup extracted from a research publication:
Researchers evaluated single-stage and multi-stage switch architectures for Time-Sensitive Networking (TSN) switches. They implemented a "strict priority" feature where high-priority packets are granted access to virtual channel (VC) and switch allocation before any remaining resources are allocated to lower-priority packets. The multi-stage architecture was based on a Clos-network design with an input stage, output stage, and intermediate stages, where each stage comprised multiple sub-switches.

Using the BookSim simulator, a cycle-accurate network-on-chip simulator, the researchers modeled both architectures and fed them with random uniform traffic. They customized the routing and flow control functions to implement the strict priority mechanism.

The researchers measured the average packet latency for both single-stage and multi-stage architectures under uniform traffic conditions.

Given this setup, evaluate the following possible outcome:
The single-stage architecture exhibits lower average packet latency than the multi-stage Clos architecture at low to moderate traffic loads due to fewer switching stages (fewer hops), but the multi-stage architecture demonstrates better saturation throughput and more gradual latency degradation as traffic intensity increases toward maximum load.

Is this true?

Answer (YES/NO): NO